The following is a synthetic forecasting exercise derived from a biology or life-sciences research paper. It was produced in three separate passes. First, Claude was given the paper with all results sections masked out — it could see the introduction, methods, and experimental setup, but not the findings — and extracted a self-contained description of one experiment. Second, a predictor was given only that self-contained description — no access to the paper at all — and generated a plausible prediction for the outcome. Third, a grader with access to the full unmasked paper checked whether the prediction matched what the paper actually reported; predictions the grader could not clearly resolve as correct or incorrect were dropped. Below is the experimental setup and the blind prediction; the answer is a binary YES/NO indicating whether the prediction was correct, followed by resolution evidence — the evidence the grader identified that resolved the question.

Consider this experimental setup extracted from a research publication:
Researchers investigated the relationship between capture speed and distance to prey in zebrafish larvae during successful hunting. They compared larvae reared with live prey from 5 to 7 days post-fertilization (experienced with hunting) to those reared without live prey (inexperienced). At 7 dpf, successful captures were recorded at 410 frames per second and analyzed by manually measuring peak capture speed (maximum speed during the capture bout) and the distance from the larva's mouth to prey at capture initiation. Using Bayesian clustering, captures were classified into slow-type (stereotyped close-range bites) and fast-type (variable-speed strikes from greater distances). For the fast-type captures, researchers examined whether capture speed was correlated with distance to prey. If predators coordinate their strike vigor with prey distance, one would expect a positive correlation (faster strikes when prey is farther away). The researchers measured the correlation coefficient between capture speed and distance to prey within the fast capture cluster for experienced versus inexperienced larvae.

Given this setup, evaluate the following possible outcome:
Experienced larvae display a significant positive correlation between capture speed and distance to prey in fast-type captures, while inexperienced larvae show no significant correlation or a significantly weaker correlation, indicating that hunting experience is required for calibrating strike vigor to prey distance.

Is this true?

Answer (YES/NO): YES